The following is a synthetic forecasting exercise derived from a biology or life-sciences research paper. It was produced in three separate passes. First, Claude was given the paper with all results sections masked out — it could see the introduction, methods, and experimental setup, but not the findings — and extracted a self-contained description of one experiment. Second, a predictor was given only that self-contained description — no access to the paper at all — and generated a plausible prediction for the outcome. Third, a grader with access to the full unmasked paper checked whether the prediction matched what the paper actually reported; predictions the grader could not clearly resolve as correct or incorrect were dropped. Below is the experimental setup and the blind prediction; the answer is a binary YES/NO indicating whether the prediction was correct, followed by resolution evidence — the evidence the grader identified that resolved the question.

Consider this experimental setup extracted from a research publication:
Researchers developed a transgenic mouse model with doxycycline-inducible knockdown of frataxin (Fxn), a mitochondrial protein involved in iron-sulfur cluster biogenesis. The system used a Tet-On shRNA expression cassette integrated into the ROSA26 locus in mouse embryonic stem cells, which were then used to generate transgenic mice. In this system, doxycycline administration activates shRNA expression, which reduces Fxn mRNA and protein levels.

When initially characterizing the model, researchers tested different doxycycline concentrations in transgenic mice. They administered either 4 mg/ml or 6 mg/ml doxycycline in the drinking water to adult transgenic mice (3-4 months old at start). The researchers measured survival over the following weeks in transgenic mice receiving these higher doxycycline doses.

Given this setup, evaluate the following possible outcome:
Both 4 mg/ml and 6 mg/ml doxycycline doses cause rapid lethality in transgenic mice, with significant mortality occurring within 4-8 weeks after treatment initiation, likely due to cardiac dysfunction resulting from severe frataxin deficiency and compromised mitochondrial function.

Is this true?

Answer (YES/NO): YES